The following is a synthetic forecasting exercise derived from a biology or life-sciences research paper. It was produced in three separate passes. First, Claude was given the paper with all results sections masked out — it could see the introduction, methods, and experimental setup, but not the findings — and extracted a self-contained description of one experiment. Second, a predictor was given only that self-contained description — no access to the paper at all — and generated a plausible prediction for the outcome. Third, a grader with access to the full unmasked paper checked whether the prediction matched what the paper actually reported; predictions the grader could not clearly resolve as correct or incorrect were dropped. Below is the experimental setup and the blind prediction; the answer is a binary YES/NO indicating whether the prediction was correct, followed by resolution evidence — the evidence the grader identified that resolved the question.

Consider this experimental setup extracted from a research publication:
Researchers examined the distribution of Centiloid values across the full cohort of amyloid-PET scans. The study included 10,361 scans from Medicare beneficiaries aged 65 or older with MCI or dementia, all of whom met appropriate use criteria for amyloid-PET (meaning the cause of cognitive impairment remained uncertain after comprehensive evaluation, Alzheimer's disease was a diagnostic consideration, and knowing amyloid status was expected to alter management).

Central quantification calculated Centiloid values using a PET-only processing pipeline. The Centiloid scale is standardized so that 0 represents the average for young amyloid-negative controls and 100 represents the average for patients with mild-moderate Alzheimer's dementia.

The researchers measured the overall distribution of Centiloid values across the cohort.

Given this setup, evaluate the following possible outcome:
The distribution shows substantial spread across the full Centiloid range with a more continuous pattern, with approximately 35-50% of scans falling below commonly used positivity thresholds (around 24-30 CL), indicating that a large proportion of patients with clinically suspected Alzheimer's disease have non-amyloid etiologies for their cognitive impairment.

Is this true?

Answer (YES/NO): NO